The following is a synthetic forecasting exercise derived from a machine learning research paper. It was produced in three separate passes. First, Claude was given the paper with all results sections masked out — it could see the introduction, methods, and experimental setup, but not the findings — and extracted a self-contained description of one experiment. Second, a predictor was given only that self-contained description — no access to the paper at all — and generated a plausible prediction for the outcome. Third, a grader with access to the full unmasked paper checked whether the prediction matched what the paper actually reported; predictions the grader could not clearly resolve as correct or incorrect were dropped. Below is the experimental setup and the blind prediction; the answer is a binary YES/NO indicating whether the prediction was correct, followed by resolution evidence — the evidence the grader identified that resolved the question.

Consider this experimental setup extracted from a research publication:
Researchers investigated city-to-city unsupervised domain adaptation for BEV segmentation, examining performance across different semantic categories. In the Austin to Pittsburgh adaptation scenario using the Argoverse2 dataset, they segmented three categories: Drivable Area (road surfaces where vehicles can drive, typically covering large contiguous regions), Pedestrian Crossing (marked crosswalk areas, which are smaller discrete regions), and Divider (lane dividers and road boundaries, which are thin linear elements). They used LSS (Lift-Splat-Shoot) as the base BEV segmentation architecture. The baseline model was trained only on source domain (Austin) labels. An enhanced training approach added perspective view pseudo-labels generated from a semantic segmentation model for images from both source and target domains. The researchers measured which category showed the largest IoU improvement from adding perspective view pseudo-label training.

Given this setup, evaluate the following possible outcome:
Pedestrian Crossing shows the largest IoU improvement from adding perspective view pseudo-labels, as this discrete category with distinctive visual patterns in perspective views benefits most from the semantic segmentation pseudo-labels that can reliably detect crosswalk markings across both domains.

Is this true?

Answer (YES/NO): YES